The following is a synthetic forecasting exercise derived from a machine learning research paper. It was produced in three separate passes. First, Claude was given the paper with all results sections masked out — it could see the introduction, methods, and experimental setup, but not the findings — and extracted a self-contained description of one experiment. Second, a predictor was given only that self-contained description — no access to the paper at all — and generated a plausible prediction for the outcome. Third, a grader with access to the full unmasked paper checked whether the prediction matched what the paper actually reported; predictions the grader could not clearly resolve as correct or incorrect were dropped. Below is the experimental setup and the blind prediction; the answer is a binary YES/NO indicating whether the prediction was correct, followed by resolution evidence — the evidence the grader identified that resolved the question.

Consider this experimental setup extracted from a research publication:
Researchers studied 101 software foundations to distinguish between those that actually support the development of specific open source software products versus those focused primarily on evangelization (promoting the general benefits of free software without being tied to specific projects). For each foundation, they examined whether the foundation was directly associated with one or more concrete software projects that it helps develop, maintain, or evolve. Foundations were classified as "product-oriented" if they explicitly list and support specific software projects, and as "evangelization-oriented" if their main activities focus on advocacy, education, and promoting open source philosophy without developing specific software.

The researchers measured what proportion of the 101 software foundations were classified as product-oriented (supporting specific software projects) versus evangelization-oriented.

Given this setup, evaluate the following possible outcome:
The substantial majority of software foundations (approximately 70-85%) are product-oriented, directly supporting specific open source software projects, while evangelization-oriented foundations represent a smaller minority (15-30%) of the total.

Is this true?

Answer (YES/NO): NO